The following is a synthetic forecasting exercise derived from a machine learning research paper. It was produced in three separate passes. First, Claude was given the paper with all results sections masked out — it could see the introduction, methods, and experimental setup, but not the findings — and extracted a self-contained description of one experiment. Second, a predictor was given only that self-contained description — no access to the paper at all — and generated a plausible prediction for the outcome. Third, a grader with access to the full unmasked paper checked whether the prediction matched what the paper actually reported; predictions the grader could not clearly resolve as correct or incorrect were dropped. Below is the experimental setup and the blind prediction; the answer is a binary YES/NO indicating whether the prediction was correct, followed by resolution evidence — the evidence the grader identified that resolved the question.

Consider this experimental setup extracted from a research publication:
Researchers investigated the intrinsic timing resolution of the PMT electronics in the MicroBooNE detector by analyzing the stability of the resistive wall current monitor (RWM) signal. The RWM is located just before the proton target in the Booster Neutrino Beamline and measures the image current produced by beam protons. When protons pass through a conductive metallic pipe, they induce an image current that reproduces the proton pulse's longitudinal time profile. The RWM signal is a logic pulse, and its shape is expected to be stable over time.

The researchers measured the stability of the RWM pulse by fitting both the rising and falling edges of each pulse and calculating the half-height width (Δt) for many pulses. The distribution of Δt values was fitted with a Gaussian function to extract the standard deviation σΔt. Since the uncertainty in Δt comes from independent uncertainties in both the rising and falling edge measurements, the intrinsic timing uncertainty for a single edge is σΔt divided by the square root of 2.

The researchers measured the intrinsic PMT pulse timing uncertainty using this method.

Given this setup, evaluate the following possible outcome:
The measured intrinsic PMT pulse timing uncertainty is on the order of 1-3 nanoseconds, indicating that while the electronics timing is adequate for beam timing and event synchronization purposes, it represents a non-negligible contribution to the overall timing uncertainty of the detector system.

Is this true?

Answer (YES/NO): NO